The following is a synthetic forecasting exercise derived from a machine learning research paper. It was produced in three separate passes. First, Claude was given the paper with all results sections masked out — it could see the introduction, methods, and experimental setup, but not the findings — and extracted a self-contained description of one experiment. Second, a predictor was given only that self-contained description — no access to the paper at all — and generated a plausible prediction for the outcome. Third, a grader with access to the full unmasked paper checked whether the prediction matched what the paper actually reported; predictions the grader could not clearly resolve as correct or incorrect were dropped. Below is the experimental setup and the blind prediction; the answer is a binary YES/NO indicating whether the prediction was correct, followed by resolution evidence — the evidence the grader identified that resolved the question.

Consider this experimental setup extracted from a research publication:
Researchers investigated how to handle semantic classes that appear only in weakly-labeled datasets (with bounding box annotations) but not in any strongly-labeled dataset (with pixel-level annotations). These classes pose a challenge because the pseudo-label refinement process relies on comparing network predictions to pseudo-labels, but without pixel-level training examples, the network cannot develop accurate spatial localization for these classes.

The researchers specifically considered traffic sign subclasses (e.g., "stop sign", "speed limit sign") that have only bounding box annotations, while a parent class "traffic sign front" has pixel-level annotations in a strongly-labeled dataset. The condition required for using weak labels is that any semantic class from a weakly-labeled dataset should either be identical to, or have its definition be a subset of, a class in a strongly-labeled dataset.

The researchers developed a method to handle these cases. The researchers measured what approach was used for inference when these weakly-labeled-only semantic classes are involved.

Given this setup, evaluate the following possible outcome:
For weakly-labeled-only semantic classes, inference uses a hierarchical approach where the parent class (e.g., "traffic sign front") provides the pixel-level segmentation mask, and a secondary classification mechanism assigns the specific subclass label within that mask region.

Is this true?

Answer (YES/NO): YES